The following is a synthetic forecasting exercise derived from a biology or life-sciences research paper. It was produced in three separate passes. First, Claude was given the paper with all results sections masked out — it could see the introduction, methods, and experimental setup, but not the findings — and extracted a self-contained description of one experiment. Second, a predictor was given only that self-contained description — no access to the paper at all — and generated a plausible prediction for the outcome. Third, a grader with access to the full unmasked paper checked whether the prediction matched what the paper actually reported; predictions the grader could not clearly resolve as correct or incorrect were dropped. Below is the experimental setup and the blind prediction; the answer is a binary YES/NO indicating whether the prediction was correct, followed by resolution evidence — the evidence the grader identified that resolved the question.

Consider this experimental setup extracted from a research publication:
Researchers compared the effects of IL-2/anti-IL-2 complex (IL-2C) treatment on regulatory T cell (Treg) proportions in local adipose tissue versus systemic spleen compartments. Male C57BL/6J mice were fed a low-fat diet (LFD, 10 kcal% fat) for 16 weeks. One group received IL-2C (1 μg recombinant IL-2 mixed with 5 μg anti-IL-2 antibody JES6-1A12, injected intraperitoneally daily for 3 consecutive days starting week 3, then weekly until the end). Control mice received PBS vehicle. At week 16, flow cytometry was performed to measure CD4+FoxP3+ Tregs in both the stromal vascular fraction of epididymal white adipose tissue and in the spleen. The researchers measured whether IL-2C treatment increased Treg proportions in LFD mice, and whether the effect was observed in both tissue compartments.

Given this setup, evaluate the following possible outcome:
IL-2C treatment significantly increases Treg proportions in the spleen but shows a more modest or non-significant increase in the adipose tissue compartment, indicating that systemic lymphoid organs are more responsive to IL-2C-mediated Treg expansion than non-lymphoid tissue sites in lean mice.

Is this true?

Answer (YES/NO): YES